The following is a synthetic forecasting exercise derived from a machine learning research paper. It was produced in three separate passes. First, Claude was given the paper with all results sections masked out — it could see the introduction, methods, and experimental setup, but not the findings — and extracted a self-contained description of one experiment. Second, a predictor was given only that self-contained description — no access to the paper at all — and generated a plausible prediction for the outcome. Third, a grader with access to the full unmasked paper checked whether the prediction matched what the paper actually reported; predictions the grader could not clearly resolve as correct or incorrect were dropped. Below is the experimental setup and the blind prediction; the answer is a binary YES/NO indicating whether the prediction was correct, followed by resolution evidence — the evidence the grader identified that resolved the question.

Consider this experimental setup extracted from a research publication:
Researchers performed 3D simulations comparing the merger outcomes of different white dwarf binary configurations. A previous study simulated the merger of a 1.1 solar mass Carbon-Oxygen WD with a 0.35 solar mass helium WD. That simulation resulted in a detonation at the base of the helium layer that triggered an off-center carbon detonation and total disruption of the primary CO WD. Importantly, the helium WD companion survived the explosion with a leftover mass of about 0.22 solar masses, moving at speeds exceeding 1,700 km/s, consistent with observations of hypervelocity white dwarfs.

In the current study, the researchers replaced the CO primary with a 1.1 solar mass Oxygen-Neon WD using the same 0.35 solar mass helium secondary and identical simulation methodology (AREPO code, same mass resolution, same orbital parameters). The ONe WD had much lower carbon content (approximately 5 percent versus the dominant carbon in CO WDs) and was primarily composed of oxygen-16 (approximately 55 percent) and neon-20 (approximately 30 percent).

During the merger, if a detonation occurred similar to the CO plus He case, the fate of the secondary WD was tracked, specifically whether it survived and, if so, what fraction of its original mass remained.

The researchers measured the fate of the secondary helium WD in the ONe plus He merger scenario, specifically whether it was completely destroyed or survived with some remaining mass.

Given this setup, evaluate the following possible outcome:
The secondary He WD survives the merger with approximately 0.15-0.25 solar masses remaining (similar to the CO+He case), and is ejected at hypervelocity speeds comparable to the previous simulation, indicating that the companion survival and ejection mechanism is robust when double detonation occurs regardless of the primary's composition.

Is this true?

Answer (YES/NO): NO